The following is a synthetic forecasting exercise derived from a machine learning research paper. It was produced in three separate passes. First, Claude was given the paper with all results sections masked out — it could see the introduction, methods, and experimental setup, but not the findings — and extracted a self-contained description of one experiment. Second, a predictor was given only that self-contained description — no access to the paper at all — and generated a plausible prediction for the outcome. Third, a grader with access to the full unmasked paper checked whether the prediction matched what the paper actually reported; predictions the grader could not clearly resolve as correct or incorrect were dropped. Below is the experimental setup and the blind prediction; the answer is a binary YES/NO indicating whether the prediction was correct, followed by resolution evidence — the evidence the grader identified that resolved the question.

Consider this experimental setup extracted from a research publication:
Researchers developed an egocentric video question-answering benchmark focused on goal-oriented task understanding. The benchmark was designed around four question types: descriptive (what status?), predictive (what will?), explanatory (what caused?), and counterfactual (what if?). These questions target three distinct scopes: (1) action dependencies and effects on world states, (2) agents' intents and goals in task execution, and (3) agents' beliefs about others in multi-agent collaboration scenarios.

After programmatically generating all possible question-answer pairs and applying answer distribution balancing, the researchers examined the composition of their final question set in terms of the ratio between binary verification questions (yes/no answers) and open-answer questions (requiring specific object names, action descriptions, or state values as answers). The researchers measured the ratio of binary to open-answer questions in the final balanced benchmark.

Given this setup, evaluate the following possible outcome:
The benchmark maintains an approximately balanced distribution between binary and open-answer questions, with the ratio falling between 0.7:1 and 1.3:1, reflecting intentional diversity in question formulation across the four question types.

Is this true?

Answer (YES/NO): NO